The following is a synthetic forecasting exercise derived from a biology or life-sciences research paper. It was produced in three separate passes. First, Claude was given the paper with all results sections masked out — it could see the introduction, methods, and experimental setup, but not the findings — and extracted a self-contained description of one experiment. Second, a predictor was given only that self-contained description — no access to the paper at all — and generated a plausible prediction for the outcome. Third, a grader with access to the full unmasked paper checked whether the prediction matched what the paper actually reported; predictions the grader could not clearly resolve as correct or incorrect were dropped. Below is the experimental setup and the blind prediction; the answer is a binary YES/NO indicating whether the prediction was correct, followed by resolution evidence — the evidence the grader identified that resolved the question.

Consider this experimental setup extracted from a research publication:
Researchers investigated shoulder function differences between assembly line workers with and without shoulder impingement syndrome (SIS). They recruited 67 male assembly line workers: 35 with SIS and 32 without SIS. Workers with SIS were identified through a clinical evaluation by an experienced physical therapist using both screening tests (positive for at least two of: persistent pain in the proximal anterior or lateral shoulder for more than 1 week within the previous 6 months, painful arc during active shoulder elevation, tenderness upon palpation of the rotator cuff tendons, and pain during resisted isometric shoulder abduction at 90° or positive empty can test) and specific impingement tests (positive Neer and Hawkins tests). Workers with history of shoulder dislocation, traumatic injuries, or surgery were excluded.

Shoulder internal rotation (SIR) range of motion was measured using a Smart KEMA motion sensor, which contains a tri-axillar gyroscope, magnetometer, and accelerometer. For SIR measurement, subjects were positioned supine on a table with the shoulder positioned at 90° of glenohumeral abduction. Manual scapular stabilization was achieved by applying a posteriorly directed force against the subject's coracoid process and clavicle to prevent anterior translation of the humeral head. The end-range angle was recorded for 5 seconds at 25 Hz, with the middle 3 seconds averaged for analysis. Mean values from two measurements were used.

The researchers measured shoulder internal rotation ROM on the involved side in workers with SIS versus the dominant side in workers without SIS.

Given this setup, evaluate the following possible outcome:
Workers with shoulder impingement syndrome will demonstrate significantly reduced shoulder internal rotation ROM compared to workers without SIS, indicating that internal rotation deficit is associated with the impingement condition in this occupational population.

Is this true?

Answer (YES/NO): YES